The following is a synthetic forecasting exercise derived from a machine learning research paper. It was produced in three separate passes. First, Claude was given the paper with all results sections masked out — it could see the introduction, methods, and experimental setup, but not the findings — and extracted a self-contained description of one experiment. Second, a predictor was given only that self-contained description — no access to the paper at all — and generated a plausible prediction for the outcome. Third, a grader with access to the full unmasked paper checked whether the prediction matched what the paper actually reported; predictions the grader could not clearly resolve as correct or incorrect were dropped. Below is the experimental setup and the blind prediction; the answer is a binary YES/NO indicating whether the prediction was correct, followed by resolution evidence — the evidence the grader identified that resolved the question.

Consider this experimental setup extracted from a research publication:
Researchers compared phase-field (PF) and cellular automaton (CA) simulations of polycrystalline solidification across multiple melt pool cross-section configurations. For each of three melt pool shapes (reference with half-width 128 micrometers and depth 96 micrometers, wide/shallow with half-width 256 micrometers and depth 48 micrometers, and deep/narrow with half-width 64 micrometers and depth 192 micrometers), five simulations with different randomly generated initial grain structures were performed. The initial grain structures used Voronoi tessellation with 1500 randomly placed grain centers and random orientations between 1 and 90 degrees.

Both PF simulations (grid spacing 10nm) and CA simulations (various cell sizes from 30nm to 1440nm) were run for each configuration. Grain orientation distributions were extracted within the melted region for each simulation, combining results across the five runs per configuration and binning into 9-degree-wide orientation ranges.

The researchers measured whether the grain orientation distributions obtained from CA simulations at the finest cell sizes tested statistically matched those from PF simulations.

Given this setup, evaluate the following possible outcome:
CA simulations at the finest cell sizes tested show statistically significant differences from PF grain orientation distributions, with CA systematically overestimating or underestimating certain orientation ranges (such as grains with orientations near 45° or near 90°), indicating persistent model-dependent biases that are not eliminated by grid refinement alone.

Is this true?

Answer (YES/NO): NO